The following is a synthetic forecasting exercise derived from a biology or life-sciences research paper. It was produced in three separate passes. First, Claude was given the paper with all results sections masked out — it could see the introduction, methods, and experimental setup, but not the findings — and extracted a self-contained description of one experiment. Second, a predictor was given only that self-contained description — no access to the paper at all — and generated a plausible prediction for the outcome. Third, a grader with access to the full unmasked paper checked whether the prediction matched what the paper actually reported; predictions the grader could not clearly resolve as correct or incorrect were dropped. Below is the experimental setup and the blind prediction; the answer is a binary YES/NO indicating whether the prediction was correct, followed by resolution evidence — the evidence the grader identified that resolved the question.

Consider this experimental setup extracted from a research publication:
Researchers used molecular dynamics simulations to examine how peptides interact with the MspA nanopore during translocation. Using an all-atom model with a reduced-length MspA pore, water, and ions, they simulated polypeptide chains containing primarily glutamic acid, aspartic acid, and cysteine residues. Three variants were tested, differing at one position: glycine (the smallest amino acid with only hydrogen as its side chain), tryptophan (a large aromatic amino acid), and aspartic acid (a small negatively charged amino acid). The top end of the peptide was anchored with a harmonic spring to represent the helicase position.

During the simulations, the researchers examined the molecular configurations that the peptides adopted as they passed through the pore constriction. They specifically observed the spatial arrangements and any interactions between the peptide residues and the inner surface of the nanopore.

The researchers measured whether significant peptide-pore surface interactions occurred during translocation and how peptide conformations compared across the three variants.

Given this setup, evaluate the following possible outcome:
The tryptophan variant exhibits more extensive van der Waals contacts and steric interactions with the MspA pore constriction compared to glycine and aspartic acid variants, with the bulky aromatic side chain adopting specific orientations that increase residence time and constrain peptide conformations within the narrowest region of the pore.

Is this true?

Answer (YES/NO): NO